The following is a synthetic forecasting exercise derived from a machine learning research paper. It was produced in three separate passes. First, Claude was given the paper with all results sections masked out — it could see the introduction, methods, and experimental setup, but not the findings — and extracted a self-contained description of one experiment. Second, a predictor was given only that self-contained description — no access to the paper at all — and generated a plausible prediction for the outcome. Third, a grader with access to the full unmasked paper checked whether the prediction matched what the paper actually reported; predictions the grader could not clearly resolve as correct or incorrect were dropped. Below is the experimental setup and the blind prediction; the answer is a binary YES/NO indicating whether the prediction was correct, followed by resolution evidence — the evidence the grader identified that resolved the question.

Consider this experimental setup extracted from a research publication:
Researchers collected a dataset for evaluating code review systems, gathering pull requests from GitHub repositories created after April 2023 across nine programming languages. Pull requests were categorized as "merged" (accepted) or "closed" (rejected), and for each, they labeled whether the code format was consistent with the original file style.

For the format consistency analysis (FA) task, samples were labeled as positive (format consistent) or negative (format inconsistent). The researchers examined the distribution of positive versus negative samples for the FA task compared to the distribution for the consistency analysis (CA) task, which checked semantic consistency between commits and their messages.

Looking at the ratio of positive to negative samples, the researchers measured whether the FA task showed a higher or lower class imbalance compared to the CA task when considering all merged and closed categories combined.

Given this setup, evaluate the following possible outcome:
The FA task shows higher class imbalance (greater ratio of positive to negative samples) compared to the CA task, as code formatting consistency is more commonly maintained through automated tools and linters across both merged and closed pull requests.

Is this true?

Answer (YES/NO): YES